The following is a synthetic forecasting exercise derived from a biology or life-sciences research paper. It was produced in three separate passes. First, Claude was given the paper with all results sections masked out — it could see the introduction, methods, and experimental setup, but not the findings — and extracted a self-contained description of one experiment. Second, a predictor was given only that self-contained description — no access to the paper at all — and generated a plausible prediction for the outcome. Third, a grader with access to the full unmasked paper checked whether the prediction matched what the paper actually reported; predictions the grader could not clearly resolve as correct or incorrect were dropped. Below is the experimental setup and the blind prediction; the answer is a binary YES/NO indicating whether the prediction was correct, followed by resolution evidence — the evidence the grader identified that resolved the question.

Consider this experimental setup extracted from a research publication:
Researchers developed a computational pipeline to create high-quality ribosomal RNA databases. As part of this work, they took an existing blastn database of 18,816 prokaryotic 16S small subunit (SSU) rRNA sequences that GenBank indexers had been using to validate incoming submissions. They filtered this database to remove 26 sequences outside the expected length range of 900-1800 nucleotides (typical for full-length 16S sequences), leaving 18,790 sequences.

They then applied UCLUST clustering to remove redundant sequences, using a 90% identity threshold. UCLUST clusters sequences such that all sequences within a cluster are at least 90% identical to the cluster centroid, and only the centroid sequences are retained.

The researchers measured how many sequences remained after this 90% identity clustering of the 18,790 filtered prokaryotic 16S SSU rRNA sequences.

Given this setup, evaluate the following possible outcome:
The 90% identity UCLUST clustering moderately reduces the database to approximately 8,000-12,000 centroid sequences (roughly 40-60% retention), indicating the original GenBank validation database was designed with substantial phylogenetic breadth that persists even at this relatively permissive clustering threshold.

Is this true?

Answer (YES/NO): NO